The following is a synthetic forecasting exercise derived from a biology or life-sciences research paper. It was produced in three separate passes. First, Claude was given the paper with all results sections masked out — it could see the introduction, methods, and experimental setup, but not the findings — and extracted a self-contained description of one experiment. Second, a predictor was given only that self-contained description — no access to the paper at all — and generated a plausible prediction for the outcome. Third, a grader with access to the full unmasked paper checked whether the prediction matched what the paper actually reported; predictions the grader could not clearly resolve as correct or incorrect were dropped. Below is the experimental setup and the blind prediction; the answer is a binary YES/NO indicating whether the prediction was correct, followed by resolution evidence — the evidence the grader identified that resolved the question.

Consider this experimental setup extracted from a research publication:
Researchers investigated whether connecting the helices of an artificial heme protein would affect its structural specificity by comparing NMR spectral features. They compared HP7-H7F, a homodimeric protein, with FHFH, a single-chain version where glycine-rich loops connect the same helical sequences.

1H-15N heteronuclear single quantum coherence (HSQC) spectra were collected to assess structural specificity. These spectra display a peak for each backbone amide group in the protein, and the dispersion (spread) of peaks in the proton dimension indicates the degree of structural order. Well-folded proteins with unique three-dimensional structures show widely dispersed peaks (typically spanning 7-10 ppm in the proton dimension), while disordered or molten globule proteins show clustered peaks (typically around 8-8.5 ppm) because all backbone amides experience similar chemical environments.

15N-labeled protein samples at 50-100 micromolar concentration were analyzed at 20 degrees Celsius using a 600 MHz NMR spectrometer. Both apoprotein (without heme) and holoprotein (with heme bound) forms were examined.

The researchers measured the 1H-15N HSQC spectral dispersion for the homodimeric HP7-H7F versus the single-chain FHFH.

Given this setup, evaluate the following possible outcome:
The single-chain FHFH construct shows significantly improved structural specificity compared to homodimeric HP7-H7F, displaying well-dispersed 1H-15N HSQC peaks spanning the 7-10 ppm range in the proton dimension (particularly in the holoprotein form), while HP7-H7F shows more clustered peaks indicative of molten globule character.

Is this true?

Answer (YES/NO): NO